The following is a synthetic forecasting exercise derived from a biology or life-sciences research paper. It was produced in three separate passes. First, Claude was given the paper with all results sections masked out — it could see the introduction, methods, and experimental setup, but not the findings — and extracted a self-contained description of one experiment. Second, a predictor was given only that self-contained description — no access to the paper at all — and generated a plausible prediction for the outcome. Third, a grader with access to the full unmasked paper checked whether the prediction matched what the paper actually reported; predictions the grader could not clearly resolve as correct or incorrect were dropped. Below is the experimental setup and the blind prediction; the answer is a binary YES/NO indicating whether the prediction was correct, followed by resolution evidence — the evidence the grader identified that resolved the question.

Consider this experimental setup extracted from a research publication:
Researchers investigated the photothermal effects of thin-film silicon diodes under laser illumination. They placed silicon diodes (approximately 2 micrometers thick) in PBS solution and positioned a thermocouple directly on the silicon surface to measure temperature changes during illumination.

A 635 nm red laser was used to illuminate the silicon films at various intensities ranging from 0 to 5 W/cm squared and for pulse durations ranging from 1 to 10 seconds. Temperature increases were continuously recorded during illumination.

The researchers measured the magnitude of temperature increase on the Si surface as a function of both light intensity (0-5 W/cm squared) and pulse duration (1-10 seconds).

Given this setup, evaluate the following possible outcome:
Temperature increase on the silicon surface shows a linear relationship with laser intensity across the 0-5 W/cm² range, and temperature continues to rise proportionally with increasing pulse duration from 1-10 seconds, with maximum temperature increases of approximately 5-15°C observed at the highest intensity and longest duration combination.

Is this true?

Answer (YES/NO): NO